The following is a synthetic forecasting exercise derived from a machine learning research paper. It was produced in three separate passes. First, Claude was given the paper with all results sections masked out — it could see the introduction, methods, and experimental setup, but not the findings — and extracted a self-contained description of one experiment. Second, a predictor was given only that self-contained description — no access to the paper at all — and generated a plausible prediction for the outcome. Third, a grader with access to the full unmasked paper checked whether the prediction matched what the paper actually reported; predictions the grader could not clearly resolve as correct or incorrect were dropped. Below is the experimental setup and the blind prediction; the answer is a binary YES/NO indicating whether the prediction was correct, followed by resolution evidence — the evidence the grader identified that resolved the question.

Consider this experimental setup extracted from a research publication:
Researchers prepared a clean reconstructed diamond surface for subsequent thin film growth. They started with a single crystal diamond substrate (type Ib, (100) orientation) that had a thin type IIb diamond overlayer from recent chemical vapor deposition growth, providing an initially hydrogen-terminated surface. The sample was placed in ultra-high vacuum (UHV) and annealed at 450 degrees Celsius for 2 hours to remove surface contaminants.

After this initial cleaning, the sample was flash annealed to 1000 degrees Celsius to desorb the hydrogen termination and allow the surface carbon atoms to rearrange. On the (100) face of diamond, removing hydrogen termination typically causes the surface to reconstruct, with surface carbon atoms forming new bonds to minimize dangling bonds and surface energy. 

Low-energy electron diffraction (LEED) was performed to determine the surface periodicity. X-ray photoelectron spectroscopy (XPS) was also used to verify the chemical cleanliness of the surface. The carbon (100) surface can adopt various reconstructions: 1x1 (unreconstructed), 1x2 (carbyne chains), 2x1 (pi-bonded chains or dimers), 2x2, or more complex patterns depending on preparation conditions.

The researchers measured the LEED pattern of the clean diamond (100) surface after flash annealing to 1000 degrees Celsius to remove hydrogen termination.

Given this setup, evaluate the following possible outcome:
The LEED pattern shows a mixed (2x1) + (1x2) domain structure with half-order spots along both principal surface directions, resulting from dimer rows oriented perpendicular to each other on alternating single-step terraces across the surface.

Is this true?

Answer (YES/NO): NO